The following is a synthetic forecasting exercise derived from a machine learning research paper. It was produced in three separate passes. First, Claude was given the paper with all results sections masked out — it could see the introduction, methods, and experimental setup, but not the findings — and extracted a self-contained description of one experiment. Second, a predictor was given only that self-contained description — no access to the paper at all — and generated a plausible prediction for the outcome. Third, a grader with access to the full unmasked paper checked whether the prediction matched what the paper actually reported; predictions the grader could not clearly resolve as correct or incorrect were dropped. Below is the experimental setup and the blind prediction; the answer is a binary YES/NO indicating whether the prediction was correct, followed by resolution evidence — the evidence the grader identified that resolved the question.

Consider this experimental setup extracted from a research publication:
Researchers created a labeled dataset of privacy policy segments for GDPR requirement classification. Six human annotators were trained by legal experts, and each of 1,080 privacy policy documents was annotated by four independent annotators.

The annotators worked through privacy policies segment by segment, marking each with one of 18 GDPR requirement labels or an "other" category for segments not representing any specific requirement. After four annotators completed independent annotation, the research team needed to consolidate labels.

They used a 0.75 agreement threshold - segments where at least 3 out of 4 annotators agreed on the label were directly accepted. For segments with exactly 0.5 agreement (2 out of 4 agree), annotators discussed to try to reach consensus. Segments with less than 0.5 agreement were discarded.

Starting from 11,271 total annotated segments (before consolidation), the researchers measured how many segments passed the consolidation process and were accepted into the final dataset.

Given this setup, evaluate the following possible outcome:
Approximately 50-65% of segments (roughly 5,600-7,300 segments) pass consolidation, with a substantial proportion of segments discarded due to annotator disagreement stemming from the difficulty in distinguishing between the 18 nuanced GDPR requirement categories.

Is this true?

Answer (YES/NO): NO